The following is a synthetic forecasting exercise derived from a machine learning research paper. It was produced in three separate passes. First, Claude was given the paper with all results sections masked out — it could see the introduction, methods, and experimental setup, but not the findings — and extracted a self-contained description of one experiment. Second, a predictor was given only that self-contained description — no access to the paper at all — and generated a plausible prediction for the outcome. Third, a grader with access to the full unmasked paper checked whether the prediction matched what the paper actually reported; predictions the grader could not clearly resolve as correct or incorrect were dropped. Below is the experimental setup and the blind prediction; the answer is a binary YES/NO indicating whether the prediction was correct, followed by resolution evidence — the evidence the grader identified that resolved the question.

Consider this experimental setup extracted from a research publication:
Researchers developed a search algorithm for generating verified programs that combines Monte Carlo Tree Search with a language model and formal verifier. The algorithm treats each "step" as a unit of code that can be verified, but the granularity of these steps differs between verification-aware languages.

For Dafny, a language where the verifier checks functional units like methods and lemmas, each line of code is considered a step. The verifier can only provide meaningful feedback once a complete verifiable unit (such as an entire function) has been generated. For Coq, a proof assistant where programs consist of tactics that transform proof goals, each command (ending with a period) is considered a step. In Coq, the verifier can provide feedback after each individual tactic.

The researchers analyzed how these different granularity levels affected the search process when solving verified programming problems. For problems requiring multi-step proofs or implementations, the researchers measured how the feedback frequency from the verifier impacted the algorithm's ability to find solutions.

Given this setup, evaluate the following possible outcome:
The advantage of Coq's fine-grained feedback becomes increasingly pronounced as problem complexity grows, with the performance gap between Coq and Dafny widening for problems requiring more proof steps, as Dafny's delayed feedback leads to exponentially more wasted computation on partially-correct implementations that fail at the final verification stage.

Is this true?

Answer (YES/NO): NO